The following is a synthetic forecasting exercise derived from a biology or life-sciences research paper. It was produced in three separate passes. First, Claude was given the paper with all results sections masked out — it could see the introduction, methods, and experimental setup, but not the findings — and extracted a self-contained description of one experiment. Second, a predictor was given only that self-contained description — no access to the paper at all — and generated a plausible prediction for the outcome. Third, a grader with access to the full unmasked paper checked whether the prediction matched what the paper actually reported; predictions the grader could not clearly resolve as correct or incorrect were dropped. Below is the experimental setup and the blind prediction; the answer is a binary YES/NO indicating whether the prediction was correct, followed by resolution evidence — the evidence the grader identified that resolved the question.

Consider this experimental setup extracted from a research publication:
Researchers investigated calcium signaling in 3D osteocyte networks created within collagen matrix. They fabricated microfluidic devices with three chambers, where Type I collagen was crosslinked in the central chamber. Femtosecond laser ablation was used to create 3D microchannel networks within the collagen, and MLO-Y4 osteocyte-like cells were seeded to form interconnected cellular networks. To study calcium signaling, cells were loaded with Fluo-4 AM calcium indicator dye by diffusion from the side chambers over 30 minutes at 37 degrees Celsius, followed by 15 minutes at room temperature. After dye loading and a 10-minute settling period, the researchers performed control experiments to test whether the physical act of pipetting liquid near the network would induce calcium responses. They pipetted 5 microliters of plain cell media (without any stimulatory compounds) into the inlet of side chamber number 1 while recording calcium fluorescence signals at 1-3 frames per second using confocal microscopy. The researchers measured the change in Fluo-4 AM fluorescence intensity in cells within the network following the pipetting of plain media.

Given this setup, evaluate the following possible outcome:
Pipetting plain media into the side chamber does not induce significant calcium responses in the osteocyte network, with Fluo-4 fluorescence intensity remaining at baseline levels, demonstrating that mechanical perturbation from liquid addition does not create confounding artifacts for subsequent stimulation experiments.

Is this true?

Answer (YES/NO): YES